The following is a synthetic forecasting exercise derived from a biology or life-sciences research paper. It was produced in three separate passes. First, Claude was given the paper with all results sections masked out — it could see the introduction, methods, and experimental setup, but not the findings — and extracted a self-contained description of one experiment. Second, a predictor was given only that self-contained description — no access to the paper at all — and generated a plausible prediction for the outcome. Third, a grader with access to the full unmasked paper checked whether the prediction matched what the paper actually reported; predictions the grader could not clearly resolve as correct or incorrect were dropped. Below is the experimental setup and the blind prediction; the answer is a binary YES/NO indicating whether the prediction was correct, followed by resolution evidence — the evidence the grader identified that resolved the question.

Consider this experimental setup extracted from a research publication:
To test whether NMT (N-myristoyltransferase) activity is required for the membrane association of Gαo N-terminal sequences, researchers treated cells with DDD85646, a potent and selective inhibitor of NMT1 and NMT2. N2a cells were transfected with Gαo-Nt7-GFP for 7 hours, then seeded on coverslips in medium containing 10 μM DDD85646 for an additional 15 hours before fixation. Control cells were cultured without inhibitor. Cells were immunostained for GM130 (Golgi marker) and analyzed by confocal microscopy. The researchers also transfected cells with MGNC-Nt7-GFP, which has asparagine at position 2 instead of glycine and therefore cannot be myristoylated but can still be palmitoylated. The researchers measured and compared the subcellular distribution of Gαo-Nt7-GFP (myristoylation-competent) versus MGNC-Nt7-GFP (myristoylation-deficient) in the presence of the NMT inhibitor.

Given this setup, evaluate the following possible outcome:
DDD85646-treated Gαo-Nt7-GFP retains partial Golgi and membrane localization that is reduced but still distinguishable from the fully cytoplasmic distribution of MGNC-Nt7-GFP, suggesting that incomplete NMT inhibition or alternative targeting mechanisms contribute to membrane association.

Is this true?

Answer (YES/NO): NO